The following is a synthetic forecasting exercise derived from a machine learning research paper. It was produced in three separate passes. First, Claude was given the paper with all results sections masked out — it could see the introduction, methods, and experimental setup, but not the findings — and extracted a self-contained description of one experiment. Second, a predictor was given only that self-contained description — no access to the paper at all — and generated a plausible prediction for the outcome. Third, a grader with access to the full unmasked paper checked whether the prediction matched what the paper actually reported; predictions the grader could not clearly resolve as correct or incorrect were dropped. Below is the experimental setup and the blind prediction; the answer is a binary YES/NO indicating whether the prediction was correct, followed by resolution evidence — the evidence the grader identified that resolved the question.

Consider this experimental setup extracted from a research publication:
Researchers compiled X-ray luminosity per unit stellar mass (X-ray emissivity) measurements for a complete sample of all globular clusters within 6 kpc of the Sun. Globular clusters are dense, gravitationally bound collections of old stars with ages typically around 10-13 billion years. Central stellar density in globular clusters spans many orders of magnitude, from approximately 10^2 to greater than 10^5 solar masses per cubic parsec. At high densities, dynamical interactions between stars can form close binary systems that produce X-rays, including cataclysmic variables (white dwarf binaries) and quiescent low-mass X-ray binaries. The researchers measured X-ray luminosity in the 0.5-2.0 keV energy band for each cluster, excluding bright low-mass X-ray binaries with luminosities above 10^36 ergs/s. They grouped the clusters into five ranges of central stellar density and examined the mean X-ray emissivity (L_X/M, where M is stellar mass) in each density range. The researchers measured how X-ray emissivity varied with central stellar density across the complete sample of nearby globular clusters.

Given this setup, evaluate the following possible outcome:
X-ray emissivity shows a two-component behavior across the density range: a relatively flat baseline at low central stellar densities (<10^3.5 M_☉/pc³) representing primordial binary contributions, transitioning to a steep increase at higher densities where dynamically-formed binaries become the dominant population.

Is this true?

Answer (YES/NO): NO